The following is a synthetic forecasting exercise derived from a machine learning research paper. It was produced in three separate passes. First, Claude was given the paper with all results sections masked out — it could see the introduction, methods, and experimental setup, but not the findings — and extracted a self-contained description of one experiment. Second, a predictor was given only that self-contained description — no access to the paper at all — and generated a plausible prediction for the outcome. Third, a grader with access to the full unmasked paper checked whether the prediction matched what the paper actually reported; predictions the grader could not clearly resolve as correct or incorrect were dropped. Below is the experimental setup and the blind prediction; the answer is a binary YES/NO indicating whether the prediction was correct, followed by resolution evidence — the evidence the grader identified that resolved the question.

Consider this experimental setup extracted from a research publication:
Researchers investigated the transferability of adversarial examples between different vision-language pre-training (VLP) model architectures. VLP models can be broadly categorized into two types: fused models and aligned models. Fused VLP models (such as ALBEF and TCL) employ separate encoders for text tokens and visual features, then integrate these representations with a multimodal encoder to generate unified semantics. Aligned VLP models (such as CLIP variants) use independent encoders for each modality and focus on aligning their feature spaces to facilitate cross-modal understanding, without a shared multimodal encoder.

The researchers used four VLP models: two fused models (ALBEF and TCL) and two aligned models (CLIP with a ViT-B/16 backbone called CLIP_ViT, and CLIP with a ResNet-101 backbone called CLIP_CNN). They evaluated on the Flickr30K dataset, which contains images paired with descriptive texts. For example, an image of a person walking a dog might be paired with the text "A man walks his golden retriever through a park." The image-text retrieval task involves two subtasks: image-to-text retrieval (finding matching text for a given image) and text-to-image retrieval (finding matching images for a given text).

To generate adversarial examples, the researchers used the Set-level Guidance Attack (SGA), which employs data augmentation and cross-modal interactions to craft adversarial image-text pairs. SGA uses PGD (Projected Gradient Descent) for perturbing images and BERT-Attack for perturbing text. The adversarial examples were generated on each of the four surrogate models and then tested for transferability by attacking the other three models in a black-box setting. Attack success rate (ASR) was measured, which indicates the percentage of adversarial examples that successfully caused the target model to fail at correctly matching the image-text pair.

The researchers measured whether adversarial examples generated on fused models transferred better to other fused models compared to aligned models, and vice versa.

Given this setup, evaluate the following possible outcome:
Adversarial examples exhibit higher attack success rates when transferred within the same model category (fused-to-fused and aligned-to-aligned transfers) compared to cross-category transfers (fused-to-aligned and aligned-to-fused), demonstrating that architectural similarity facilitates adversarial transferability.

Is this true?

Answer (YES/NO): YES